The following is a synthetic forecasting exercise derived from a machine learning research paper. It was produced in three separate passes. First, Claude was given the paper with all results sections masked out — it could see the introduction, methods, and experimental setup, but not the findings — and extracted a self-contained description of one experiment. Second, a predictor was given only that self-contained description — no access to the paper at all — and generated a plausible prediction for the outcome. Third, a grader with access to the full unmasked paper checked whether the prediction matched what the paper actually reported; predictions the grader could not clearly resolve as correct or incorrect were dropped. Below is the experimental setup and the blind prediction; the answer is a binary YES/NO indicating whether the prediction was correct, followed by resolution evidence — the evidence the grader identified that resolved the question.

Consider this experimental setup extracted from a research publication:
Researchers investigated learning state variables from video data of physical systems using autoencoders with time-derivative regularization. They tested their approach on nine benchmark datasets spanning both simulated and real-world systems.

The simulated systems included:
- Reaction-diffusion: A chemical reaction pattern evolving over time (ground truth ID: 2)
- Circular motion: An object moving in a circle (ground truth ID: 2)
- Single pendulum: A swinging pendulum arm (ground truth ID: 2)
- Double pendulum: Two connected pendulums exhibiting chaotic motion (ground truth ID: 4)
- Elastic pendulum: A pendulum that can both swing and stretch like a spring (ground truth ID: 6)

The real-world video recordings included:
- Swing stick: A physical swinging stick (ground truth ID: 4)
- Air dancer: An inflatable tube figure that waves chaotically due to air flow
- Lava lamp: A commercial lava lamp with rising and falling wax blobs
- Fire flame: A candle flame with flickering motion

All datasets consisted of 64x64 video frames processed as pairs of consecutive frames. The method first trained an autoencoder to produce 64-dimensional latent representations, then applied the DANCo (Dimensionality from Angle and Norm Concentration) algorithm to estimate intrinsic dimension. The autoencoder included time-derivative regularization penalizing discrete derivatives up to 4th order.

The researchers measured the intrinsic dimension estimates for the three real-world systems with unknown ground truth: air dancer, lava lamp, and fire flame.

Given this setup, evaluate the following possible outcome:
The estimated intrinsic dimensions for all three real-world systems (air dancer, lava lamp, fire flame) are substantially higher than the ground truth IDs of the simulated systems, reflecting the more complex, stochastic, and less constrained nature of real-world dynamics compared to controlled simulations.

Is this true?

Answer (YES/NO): NO